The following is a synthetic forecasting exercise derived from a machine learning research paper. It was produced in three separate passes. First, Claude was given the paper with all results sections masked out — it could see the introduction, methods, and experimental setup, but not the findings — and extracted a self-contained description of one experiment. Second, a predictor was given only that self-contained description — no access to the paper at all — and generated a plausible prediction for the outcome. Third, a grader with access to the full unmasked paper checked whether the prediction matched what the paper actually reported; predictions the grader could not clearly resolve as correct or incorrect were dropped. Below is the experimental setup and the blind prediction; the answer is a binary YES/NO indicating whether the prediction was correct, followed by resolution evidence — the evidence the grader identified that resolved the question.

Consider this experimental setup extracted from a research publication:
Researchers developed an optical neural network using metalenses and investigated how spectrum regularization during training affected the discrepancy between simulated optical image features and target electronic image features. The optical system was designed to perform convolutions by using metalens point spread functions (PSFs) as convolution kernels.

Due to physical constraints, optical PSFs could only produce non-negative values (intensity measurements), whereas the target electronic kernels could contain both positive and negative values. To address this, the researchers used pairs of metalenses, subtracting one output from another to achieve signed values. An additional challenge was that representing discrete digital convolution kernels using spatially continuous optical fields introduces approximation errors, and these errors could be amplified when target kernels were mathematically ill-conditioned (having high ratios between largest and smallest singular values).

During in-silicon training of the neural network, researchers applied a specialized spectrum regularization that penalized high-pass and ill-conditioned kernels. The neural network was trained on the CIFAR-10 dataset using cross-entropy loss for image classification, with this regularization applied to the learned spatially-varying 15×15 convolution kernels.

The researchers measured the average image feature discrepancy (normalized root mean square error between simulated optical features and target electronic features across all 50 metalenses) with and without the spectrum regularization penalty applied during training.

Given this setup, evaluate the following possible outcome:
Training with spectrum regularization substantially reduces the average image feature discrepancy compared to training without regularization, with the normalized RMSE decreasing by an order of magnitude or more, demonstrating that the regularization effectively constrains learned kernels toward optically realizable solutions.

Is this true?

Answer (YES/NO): NO